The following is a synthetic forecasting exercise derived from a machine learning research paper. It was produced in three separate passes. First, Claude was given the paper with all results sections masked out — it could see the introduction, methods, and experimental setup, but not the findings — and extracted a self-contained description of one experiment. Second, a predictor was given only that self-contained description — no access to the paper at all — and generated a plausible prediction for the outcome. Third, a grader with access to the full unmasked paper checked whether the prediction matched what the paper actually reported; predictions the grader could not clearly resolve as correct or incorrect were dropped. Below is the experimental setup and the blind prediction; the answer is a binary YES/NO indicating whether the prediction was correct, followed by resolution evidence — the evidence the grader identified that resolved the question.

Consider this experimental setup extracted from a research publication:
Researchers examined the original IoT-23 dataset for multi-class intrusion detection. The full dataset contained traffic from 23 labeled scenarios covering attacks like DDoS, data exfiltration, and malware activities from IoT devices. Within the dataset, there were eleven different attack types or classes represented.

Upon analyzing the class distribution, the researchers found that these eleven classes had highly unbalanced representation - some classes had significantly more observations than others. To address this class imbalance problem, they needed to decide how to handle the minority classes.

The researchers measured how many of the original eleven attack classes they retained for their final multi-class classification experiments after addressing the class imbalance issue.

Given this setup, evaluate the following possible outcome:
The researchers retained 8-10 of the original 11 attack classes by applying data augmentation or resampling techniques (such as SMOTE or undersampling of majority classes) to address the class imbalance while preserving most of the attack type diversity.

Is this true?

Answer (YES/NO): NO